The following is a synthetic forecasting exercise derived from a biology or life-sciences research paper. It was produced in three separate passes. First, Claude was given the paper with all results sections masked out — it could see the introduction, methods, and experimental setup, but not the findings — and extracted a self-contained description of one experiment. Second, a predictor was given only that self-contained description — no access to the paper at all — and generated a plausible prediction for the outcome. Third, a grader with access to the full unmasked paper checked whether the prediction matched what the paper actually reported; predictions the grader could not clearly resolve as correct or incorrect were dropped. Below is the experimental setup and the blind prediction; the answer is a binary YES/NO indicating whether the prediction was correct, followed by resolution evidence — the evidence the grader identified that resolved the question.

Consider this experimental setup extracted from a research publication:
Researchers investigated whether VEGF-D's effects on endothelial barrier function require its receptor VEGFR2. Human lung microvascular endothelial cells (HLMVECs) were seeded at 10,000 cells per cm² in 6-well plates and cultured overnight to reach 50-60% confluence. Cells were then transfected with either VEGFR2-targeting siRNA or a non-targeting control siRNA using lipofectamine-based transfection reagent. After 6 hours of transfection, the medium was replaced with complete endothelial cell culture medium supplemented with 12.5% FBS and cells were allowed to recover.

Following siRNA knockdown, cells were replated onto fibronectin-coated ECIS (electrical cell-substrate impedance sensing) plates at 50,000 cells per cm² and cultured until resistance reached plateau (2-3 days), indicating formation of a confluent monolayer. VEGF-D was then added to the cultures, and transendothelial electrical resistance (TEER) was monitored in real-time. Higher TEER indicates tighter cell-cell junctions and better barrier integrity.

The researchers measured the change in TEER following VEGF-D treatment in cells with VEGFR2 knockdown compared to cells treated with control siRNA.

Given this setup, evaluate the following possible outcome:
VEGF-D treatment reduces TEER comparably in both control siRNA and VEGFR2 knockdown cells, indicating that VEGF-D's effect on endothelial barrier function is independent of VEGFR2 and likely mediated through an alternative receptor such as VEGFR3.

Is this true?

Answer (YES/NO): NO